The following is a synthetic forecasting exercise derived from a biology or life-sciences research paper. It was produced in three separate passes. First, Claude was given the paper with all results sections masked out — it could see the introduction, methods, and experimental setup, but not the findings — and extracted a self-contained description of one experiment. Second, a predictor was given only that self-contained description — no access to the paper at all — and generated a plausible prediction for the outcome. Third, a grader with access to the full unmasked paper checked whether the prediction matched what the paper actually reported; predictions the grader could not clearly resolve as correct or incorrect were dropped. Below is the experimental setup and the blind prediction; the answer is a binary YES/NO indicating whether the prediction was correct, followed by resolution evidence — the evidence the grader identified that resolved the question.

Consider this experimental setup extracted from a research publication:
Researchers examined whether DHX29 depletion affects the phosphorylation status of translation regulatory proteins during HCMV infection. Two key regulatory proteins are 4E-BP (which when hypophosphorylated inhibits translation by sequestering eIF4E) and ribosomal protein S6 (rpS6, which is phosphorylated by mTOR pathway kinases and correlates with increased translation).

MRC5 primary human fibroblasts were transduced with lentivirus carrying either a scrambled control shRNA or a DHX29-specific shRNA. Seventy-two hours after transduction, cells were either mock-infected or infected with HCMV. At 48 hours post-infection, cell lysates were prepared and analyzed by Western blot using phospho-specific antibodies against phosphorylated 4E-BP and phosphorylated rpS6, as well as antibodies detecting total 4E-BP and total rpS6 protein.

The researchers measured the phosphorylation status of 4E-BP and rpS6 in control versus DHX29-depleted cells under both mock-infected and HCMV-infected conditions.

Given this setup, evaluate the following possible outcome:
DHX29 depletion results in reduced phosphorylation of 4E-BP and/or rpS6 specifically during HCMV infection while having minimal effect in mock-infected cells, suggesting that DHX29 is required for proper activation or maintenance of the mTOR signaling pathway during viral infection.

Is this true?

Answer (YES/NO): NO